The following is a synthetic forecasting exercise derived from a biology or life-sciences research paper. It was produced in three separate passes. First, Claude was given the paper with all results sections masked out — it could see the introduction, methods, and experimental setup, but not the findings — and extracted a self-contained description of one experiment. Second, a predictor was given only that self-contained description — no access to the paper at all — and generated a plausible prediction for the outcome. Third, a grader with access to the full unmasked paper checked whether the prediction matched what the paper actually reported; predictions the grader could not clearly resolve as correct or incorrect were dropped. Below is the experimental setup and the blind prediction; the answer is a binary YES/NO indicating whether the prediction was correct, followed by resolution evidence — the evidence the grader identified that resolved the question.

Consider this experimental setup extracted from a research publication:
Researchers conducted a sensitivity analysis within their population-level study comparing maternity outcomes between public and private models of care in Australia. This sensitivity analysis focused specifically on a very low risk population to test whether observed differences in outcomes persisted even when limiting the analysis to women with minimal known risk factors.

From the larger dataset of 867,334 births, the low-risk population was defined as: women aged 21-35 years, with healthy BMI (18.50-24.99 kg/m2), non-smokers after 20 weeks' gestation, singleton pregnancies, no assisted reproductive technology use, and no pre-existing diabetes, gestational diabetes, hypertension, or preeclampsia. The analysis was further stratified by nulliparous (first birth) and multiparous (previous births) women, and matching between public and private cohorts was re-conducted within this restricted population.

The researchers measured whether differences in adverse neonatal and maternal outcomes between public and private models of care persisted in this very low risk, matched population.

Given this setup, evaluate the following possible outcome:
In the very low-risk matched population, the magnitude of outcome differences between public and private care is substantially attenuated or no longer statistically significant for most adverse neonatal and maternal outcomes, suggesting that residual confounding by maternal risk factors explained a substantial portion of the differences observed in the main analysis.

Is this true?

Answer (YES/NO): NO